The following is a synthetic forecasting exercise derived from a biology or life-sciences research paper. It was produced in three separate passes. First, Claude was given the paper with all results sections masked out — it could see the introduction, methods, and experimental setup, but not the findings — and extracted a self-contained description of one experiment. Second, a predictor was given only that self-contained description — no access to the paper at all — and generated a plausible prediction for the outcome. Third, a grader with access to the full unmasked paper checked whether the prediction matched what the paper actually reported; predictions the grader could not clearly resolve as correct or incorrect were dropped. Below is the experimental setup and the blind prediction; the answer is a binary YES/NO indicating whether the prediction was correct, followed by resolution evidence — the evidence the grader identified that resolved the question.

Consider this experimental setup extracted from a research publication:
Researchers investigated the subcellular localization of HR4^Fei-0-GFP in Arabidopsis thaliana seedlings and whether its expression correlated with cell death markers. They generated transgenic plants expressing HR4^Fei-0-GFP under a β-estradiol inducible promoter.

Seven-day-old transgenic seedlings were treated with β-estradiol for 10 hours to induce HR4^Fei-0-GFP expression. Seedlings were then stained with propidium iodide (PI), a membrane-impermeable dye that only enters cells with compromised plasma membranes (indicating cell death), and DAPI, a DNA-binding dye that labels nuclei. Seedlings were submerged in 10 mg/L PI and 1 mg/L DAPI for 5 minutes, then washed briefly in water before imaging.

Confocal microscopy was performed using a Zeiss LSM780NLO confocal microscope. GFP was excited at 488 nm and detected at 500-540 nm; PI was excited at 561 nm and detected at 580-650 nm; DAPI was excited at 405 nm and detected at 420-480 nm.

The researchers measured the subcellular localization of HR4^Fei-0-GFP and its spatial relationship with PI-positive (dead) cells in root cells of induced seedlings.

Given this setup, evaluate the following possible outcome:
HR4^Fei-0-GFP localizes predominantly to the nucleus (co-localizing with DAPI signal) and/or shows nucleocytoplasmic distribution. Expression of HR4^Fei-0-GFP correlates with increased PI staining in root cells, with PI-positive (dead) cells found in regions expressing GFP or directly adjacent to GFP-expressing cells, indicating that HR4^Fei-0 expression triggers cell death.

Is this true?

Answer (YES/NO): NO